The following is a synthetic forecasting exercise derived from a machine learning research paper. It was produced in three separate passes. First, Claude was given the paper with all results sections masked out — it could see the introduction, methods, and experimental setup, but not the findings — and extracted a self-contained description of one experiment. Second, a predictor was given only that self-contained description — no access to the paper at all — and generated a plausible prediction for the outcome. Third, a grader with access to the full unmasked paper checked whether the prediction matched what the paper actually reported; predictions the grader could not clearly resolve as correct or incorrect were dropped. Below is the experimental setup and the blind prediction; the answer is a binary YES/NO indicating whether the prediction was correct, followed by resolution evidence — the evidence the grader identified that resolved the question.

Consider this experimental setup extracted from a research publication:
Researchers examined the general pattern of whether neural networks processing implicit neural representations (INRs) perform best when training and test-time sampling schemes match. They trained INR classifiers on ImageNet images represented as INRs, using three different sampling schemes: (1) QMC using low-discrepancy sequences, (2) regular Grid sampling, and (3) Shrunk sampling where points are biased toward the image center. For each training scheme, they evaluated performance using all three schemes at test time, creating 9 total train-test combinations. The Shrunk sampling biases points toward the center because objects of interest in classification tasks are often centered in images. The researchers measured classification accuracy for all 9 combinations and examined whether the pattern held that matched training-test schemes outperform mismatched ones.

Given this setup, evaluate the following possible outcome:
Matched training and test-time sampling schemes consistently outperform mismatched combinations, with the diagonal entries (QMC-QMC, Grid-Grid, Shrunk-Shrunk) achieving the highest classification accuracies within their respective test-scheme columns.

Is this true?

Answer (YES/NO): NO